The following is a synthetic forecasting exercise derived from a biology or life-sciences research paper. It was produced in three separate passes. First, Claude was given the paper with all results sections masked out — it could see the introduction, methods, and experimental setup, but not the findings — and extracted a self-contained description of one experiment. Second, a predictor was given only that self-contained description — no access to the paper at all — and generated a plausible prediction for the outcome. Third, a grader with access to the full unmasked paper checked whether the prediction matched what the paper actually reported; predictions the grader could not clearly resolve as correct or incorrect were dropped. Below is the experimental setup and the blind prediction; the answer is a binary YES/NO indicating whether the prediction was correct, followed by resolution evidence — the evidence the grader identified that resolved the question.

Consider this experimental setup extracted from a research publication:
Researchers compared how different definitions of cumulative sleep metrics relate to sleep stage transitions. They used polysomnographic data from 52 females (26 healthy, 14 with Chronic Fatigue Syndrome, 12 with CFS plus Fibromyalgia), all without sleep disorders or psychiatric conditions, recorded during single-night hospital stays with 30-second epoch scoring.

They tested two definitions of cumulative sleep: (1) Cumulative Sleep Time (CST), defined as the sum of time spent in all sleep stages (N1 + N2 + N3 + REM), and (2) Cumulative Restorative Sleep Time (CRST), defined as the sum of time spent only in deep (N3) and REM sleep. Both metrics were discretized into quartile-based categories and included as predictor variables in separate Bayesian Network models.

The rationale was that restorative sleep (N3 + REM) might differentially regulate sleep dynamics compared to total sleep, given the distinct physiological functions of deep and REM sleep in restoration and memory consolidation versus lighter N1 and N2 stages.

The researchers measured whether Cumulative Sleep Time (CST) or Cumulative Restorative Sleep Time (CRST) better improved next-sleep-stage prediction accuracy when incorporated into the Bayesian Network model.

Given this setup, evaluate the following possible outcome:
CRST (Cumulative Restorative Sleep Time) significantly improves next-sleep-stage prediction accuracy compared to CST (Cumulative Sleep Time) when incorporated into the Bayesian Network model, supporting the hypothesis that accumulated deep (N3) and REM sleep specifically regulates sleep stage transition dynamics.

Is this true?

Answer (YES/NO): NO